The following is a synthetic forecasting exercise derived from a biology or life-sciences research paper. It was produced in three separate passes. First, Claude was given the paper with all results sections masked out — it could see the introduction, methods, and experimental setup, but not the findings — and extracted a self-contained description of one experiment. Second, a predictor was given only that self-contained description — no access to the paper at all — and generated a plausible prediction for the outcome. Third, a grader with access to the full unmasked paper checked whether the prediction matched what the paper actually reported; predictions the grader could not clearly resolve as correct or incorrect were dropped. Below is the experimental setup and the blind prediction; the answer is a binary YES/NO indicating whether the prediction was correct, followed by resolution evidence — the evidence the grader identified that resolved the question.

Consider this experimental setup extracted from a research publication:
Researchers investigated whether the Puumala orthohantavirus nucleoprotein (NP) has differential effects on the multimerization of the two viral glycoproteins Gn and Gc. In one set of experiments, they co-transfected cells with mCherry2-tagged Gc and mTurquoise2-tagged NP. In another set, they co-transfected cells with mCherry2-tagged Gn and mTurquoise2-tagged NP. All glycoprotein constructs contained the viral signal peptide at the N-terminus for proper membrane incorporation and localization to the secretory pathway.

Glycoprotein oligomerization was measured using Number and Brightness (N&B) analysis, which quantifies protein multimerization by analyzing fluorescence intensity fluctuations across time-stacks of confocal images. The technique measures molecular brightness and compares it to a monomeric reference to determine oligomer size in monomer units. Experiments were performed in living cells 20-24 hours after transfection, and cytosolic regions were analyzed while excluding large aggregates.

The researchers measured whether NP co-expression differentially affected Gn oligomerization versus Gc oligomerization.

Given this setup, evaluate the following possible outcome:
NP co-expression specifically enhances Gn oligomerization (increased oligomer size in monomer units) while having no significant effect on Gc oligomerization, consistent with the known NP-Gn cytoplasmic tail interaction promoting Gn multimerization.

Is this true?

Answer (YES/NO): NO